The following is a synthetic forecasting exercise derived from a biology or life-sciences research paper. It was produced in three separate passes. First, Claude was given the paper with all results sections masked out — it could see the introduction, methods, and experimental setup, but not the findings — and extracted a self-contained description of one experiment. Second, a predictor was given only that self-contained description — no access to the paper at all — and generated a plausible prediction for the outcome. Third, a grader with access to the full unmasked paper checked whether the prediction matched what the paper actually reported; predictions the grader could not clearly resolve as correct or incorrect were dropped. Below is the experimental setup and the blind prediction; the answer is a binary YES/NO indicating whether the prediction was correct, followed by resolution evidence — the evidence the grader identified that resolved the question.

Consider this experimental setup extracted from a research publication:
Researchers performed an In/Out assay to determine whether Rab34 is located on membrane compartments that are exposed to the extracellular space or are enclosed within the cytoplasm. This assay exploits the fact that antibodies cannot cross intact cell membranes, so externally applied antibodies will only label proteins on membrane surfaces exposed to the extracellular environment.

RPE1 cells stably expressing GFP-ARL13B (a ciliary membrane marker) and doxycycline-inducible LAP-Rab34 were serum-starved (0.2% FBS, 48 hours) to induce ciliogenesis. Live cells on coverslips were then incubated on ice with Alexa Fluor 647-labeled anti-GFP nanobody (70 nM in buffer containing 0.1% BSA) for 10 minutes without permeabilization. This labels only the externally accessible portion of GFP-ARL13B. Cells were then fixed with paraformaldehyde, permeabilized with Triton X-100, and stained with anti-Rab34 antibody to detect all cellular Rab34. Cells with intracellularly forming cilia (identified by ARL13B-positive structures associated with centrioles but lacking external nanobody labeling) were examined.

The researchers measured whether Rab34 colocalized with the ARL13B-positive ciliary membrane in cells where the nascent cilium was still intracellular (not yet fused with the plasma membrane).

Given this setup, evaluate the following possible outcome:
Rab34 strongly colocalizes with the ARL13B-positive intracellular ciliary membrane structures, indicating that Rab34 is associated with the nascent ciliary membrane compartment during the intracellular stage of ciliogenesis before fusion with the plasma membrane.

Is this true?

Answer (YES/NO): NO